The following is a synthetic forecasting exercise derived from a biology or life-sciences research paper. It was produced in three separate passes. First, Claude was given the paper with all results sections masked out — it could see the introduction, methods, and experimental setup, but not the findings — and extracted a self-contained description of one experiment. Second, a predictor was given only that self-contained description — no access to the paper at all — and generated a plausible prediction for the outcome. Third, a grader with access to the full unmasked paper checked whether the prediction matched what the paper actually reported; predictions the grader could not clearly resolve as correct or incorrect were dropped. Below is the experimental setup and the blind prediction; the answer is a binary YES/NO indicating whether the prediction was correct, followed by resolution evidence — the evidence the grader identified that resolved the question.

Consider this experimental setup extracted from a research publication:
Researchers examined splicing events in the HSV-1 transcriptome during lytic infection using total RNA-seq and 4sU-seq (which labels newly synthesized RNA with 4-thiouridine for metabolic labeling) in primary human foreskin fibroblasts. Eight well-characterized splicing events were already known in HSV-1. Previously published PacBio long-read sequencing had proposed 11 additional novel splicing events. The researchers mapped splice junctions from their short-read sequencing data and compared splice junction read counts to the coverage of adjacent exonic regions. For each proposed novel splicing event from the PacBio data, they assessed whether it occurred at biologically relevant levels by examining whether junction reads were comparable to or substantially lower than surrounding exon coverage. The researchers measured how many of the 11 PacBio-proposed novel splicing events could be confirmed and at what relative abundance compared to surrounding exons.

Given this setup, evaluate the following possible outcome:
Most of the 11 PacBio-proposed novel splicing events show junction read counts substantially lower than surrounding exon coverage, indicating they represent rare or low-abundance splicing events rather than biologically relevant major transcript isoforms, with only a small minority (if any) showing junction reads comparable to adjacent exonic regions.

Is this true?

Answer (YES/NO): YES